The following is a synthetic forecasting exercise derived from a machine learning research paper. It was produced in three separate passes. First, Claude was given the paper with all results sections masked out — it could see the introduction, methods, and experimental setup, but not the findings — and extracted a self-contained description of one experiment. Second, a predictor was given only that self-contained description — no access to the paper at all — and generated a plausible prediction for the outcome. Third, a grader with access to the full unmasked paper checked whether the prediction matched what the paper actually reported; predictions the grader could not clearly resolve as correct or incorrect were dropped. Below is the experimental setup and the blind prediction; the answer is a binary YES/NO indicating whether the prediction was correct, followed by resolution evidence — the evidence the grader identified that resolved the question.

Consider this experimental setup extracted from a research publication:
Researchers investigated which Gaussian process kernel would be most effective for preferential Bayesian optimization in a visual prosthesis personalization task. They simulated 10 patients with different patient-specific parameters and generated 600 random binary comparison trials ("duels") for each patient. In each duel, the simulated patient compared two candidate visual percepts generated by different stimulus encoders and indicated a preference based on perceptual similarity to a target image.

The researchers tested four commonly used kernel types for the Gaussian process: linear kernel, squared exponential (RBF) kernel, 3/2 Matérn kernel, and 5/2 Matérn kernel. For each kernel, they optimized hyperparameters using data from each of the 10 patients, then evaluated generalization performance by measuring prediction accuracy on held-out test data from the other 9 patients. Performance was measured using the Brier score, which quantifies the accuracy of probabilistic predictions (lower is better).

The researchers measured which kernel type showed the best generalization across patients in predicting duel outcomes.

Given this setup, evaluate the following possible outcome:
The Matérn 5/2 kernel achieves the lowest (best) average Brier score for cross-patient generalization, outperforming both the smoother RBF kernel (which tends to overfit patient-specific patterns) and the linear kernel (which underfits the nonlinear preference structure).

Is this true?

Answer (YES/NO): NO